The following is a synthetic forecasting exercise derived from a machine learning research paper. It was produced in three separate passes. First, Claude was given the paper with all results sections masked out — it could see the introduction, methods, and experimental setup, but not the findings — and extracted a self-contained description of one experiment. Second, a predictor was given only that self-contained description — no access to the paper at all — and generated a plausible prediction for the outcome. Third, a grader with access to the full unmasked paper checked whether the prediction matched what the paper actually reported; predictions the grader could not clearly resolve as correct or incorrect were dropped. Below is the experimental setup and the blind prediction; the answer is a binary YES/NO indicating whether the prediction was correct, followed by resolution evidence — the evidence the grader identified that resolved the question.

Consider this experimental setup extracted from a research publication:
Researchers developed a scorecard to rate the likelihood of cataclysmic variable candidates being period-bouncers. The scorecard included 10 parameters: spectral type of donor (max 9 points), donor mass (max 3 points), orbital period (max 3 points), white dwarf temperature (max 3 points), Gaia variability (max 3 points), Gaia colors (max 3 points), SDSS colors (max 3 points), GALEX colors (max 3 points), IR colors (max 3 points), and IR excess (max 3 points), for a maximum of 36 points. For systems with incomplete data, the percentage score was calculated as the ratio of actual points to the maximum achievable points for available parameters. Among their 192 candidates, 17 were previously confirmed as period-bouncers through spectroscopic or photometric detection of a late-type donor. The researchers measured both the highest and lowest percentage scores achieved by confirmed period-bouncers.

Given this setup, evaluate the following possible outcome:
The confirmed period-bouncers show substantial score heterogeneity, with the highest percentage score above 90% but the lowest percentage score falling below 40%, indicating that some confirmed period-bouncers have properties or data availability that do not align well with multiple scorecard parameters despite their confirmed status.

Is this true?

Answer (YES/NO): NO